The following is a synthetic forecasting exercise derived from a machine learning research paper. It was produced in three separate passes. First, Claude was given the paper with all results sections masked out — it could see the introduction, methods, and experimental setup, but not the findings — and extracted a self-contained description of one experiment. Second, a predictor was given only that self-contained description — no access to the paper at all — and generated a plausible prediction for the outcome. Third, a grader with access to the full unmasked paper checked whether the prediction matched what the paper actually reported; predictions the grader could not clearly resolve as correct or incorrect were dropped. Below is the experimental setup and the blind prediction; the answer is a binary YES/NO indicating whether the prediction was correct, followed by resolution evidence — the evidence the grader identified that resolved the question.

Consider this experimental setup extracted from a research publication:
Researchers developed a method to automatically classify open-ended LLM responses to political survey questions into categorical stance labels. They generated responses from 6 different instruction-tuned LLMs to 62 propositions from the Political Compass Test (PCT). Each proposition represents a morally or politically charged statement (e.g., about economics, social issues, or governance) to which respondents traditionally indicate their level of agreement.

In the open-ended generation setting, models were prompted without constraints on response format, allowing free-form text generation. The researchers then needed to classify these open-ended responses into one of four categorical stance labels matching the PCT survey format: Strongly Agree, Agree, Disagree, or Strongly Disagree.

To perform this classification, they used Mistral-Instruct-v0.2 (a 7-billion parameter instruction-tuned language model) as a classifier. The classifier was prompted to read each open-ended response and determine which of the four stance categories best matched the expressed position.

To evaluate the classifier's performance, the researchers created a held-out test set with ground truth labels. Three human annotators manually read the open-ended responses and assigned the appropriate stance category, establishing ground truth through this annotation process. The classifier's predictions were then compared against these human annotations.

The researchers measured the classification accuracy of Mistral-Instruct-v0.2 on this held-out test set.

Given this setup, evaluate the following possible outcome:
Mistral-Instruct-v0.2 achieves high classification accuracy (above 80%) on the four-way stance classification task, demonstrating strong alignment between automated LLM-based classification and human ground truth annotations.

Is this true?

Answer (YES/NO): NO